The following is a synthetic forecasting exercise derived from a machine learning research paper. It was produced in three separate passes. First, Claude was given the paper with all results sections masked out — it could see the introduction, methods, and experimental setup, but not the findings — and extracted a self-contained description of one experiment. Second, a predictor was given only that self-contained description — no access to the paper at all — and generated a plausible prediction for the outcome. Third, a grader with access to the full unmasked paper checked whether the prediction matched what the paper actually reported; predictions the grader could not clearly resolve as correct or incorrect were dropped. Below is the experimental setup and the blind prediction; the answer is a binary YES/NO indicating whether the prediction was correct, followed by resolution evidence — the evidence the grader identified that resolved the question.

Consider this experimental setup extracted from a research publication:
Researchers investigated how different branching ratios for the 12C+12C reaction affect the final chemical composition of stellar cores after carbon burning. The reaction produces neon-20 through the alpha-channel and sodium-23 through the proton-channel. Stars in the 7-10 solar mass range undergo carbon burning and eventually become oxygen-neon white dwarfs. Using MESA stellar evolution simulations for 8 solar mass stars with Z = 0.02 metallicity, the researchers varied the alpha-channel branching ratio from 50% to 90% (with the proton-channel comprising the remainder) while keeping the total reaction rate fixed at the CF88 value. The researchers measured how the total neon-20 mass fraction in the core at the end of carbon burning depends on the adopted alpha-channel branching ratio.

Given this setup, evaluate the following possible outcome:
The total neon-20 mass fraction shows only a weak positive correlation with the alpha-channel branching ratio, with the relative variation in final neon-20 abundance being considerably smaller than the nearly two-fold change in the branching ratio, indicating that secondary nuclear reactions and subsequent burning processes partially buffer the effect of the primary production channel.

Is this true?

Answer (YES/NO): NO